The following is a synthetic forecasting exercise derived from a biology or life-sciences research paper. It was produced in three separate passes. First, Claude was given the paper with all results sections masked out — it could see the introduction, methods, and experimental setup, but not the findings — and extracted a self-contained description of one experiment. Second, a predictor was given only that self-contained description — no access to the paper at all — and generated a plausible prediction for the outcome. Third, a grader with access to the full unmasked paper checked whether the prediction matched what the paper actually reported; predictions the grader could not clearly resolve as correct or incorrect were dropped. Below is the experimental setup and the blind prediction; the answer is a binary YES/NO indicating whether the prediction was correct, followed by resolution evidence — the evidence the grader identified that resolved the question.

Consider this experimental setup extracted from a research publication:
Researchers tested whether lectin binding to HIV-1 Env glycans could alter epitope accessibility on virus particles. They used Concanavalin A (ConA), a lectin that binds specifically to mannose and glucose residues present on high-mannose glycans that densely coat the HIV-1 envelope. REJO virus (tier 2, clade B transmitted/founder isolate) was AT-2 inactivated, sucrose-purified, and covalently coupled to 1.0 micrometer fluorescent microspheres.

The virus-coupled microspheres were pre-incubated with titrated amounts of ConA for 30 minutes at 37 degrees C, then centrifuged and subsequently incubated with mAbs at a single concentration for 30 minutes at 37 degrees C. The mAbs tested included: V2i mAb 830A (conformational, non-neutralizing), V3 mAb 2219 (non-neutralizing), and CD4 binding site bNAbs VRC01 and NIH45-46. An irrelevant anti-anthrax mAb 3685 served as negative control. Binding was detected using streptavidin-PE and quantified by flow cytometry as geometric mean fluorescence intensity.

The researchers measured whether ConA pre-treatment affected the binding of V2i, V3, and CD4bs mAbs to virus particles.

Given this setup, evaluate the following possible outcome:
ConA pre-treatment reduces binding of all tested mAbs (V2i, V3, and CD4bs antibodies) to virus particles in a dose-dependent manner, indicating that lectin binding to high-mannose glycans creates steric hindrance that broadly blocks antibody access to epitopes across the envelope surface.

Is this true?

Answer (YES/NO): NO